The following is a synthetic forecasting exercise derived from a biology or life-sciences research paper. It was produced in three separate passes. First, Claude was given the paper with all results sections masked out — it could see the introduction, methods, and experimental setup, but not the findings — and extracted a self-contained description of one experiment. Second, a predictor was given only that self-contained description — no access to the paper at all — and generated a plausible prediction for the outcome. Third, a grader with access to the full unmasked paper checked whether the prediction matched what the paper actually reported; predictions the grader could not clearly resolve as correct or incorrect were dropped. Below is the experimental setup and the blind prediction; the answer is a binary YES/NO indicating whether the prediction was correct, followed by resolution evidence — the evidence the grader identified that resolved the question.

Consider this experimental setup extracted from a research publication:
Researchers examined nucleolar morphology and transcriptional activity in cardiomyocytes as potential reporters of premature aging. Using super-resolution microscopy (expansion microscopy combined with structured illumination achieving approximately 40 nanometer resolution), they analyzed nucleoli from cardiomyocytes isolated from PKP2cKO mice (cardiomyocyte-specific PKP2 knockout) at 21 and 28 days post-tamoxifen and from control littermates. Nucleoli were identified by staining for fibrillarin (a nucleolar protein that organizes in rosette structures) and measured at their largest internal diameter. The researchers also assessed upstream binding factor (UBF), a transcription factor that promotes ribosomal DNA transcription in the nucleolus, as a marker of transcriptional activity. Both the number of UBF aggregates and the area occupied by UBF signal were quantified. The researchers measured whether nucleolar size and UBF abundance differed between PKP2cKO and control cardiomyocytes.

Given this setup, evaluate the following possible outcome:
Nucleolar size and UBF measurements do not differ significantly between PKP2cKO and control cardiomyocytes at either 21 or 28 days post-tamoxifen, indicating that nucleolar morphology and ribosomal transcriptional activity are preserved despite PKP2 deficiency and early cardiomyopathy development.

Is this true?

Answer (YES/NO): NO